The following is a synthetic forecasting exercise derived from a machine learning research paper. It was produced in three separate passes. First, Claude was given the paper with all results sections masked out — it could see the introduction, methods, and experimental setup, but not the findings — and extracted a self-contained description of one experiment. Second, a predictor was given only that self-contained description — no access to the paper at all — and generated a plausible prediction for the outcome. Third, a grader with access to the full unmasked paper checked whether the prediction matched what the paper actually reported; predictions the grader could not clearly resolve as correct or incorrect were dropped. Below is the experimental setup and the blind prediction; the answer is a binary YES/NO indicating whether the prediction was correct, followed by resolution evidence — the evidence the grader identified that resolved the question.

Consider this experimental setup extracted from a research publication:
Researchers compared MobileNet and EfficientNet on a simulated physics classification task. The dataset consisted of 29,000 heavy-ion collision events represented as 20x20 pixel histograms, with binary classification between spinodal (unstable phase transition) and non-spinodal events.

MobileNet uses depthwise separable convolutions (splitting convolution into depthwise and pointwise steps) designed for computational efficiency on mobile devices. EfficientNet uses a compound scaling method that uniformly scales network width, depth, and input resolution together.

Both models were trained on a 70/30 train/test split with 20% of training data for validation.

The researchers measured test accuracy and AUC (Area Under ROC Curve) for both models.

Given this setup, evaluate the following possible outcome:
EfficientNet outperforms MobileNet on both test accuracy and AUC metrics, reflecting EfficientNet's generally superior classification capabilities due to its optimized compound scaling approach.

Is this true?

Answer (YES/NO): NO